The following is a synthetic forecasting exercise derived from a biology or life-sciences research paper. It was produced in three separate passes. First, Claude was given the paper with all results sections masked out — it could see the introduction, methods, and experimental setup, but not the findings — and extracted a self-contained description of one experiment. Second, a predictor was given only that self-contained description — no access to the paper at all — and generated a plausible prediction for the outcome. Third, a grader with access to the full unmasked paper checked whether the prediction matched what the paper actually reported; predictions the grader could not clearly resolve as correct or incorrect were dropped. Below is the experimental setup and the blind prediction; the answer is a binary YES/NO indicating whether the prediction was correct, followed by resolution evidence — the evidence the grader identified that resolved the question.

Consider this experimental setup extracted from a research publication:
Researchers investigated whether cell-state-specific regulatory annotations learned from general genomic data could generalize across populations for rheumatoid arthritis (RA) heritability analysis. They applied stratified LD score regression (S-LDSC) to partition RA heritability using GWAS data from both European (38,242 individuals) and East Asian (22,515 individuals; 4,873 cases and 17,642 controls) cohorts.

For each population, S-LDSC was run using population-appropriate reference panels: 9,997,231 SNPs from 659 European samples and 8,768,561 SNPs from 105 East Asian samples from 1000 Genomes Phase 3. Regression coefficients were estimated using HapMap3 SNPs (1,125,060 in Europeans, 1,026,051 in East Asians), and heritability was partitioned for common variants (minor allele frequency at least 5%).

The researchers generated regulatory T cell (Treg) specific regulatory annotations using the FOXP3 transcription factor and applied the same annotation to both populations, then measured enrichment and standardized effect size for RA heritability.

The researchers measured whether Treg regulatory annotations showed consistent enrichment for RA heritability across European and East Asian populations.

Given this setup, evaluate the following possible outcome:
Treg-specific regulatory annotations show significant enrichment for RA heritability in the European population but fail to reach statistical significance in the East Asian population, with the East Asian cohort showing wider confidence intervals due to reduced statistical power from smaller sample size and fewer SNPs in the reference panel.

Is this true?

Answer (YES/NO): NO